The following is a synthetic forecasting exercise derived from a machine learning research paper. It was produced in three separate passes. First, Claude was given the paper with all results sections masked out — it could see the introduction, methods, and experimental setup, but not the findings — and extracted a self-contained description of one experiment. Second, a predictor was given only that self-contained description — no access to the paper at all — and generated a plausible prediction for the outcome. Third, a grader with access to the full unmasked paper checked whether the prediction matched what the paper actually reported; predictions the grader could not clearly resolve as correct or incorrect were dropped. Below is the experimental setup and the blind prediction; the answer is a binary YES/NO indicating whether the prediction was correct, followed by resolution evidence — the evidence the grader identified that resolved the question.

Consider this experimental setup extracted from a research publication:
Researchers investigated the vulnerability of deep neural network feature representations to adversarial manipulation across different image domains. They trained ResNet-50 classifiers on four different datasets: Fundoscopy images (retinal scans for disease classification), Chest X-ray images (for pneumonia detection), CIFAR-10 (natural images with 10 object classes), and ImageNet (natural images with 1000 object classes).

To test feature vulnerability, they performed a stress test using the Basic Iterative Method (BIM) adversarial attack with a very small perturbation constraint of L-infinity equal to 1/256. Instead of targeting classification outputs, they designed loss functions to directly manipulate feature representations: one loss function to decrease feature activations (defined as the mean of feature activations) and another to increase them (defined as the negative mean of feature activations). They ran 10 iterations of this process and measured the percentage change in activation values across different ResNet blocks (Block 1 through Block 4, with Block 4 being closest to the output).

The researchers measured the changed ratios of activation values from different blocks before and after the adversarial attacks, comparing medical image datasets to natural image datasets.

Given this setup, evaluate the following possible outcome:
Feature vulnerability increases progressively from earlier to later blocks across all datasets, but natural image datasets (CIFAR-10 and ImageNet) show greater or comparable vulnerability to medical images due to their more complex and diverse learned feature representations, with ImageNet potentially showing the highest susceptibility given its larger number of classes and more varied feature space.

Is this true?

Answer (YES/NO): NO